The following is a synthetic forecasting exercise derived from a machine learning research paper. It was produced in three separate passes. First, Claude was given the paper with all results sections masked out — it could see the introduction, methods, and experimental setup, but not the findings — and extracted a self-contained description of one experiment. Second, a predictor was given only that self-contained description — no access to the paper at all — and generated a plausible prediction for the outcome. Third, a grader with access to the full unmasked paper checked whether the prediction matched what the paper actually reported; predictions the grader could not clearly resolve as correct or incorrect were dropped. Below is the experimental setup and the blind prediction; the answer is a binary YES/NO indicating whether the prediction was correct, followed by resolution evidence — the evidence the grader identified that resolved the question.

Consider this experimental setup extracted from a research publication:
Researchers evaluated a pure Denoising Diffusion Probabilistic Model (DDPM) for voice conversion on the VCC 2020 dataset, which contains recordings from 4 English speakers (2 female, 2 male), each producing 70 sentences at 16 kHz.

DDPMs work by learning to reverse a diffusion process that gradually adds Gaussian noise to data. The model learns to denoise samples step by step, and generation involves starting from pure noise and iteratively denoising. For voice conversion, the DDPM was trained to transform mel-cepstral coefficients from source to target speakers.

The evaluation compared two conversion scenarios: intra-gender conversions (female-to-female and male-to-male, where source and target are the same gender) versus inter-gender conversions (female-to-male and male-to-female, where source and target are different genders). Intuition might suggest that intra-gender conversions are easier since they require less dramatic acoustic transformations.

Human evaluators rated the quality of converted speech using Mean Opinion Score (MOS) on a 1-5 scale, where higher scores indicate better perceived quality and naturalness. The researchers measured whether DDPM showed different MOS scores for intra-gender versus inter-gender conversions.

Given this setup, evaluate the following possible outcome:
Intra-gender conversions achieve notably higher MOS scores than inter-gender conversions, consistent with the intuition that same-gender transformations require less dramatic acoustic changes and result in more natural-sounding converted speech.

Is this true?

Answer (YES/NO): NO